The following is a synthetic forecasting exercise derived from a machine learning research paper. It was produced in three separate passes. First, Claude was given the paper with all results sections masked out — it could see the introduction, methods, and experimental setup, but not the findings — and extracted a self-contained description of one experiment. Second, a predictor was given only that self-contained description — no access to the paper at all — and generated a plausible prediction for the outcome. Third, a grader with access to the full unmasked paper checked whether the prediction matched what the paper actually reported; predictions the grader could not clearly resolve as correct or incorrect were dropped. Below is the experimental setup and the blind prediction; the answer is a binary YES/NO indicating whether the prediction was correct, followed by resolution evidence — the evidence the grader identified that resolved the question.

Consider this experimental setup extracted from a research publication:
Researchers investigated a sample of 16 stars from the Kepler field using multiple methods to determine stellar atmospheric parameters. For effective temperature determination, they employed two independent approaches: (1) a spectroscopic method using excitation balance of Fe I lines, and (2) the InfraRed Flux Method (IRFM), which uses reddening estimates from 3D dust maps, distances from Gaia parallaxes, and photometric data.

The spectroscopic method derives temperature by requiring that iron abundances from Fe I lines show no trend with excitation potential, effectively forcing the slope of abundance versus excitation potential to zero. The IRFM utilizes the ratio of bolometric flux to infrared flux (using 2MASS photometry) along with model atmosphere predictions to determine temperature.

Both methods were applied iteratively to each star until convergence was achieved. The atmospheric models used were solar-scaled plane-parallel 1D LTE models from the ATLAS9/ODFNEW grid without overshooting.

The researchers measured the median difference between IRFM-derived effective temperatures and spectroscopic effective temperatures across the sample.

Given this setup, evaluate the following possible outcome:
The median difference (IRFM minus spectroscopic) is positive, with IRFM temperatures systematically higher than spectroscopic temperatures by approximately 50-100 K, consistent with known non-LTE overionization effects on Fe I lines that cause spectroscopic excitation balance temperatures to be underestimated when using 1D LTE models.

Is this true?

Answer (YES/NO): NO